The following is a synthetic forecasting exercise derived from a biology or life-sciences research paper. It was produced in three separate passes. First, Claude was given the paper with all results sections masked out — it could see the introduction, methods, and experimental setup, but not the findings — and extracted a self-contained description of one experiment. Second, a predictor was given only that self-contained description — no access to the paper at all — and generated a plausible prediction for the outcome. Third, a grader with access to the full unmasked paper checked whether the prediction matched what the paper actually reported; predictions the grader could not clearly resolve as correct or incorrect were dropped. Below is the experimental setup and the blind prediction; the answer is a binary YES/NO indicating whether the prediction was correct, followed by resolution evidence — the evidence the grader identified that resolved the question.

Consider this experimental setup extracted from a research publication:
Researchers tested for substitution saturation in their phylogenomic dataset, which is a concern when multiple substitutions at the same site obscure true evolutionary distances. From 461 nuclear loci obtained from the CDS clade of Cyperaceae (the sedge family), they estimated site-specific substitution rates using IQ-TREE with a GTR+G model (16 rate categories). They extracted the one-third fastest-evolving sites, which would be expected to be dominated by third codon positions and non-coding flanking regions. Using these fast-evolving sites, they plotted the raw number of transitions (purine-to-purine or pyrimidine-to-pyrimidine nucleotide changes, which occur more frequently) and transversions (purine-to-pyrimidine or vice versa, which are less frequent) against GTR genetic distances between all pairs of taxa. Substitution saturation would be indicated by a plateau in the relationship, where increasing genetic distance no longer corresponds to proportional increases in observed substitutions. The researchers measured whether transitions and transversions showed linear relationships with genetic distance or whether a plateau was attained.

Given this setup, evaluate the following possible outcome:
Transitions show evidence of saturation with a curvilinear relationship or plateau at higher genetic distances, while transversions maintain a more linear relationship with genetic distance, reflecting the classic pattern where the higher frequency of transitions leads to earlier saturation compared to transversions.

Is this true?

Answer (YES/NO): NO